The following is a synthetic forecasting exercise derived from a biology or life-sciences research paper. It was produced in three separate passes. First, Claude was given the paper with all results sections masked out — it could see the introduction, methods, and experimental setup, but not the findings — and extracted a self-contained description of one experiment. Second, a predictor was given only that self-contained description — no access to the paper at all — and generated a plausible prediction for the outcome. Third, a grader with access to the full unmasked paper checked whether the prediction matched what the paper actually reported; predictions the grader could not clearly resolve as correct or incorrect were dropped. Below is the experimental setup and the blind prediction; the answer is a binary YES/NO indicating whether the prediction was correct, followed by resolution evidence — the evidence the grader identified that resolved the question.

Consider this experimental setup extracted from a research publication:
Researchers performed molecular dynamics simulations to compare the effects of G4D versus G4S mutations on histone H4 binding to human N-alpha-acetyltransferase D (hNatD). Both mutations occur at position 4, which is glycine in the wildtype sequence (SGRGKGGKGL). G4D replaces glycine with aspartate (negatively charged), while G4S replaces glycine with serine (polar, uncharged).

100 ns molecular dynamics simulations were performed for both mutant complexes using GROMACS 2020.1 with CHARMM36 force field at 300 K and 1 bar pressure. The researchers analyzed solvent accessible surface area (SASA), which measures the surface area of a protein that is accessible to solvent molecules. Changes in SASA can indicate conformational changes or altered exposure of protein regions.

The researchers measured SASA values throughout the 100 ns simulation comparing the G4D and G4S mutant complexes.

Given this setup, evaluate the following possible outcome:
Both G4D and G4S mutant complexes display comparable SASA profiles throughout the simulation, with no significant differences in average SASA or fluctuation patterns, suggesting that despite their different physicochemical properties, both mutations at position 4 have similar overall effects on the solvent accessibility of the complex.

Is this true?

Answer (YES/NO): NO